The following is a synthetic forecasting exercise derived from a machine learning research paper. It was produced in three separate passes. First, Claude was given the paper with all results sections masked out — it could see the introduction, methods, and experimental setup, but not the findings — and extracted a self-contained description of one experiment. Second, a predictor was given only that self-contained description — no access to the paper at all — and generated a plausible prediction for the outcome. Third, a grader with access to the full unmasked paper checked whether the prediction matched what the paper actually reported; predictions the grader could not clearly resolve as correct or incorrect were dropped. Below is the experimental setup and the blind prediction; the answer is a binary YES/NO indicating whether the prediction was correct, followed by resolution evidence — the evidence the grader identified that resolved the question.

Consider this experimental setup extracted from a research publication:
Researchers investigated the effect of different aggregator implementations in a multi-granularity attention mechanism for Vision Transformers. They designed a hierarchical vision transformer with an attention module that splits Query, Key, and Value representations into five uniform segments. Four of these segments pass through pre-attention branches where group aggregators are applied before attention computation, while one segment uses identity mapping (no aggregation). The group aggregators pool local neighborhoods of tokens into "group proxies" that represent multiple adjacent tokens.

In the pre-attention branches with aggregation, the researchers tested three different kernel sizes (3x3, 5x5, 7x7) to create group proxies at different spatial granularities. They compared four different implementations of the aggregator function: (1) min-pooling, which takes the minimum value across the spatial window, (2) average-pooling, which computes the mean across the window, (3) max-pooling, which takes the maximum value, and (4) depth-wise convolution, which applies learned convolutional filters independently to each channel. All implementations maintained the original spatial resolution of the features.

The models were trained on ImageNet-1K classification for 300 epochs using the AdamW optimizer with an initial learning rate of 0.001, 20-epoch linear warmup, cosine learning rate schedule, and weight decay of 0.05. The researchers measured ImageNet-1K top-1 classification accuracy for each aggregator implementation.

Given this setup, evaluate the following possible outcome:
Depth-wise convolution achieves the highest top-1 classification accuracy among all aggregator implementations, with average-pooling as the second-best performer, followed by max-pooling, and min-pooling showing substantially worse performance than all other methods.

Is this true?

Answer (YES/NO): NO